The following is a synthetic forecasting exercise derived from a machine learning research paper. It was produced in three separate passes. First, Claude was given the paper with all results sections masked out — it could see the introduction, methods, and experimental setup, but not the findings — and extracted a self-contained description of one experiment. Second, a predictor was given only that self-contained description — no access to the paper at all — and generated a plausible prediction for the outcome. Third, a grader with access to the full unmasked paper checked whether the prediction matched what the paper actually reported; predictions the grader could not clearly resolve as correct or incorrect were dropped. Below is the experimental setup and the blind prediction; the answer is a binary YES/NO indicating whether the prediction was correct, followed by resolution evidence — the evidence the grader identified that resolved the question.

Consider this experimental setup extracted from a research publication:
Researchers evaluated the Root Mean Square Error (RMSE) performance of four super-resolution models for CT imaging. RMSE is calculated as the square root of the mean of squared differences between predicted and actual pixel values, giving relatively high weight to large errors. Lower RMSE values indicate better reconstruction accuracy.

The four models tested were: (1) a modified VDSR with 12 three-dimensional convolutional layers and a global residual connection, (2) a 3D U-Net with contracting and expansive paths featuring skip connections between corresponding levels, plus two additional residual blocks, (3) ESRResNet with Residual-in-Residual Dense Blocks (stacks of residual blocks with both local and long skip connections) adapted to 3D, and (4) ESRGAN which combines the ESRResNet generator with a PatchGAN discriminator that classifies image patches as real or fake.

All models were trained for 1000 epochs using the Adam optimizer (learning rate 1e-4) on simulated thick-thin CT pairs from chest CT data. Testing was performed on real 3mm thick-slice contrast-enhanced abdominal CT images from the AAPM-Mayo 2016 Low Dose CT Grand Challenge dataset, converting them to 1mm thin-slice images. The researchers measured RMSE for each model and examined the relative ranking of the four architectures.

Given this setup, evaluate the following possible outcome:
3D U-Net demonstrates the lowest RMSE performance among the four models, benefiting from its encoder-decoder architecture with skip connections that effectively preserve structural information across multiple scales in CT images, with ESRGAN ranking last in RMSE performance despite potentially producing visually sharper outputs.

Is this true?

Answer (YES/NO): NO